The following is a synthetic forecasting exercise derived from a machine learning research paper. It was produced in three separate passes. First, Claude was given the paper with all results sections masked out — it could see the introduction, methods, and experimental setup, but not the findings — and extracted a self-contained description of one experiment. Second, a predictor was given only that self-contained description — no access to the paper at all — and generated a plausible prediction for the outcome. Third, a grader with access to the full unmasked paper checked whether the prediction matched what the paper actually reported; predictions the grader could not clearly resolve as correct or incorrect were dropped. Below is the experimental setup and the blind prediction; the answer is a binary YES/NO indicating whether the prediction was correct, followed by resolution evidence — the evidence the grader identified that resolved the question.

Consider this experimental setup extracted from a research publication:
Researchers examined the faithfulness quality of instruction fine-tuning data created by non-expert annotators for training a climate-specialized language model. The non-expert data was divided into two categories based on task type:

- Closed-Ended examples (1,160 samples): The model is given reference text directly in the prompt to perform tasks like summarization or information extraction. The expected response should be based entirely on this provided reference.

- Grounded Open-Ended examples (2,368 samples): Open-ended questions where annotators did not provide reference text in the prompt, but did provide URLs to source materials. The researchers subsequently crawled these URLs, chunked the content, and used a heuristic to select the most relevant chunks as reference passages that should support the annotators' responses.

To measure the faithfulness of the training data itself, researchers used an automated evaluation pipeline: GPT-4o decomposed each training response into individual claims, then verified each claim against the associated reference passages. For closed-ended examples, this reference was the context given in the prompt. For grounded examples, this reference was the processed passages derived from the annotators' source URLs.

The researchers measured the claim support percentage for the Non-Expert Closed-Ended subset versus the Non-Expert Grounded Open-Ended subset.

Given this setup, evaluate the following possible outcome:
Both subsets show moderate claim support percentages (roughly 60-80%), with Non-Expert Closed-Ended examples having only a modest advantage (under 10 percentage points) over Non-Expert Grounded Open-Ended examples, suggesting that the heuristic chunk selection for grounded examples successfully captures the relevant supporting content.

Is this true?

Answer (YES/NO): NO